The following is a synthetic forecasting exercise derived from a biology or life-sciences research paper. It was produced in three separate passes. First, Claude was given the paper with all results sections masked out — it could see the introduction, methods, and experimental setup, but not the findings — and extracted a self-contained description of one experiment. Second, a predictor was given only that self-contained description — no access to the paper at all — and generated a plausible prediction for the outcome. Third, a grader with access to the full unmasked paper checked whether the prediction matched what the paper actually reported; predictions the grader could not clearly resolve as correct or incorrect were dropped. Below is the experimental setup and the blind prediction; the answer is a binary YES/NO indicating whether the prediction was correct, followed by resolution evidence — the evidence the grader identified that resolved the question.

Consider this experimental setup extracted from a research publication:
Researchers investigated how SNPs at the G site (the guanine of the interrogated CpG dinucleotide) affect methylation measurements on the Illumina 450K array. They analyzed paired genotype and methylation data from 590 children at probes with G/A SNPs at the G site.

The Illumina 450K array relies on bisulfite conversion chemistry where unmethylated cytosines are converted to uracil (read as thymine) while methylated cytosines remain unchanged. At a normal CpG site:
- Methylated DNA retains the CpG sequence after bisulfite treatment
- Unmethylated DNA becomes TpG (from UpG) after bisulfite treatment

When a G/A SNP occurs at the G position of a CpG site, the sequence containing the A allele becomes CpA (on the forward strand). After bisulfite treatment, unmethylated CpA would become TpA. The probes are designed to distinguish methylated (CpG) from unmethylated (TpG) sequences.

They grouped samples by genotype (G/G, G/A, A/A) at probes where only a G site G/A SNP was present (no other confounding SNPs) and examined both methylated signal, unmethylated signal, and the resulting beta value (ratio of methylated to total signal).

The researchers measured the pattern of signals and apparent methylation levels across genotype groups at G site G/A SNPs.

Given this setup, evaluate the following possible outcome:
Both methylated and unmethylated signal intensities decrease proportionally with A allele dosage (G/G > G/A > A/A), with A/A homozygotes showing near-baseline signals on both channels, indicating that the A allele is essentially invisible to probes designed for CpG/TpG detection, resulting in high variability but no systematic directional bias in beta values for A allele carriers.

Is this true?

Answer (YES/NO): NO